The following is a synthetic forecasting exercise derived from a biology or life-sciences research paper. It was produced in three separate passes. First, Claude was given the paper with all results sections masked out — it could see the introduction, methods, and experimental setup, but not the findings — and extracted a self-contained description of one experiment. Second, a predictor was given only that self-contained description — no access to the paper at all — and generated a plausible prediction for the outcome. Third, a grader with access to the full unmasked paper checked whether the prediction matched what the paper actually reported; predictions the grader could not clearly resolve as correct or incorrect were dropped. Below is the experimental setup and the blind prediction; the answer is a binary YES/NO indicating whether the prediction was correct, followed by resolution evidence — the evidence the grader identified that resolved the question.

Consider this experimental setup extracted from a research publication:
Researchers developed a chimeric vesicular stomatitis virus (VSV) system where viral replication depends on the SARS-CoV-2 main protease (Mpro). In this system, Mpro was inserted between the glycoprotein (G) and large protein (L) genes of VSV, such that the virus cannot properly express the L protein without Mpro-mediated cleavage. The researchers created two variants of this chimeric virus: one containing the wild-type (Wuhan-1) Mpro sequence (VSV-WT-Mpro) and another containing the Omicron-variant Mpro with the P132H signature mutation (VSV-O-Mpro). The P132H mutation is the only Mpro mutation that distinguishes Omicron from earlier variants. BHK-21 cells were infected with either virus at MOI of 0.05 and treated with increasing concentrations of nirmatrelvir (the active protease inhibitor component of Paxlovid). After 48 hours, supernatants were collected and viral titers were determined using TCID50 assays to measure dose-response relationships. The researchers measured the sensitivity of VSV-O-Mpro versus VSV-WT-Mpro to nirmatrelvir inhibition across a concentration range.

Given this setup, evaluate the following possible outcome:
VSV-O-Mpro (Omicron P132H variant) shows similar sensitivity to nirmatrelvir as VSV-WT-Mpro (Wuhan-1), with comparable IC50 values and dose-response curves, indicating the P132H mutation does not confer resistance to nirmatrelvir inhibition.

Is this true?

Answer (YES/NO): YES